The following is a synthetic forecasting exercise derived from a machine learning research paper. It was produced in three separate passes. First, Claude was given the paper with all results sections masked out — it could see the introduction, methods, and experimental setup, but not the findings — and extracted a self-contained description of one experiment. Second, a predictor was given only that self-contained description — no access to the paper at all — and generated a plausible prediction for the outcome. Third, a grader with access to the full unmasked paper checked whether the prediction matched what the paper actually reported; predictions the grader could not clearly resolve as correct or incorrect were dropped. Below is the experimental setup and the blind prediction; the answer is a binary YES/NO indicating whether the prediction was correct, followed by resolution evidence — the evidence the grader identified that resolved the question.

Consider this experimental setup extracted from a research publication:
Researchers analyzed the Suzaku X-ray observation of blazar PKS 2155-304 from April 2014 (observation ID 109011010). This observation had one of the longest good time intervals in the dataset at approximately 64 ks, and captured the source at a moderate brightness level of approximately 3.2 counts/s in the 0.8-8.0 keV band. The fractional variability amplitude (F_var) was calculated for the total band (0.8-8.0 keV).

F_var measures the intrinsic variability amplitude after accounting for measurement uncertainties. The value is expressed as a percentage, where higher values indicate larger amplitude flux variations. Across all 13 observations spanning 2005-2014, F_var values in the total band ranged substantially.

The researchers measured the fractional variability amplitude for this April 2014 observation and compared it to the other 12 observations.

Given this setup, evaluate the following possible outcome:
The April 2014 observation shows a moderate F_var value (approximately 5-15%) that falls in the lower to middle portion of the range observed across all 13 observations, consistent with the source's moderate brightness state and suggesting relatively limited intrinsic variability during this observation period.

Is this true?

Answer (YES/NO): NO